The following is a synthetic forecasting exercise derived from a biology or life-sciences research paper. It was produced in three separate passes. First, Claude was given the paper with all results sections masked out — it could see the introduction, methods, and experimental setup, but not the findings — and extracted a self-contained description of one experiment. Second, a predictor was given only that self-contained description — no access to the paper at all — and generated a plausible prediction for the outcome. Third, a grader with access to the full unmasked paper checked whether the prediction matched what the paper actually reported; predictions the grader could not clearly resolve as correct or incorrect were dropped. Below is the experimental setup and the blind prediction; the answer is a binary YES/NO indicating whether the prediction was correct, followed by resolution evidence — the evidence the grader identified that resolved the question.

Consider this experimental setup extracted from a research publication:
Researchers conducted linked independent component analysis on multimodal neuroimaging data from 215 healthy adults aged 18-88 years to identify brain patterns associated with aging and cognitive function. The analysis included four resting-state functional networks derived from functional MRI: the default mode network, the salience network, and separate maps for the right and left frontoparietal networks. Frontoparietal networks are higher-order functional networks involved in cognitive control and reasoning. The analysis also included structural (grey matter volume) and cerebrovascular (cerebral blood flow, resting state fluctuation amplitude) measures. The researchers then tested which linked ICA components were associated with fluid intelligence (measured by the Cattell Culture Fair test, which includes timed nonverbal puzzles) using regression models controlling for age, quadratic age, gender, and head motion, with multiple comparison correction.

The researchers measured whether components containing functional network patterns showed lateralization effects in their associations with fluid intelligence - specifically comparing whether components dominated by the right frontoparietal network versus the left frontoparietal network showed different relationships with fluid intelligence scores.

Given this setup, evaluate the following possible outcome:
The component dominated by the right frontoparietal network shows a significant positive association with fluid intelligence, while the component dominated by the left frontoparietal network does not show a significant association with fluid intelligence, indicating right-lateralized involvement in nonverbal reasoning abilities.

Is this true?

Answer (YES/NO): NO